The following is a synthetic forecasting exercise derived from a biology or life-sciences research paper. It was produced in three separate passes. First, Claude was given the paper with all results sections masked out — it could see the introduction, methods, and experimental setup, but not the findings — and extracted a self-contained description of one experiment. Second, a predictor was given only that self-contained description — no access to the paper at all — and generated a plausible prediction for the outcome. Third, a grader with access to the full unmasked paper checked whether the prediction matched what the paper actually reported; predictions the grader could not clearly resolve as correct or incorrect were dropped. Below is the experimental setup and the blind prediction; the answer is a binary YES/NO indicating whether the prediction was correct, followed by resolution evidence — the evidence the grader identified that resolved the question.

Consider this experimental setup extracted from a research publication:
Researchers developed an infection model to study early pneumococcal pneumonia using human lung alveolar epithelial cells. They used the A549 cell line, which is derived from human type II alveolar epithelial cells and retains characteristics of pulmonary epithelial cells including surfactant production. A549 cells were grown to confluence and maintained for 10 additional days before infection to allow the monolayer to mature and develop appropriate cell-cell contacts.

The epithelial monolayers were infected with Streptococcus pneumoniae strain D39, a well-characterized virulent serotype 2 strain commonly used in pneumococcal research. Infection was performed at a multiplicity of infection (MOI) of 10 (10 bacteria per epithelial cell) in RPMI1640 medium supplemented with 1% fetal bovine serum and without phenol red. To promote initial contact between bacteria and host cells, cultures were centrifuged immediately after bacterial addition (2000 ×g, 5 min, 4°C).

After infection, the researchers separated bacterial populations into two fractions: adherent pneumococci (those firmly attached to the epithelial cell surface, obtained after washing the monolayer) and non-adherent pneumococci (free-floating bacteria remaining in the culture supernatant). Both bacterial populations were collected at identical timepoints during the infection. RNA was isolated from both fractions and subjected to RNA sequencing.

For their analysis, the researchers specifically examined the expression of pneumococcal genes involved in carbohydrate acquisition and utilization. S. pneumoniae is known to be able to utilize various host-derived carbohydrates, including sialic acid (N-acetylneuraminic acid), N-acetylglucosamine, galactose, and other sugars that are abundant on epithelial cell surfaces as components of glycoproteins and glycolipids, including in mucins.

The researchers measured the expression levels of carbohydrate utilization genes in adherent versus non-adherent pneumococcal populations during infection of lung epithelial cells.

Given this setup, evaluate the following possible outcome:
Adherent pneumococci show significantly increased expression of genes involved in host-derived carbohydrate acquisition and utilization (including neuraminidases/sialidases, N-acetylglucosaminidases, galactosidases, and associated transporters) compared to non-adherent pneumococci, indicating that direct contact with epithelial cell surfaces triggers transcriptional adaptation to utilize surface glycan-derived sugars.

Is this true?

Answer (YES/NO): NO